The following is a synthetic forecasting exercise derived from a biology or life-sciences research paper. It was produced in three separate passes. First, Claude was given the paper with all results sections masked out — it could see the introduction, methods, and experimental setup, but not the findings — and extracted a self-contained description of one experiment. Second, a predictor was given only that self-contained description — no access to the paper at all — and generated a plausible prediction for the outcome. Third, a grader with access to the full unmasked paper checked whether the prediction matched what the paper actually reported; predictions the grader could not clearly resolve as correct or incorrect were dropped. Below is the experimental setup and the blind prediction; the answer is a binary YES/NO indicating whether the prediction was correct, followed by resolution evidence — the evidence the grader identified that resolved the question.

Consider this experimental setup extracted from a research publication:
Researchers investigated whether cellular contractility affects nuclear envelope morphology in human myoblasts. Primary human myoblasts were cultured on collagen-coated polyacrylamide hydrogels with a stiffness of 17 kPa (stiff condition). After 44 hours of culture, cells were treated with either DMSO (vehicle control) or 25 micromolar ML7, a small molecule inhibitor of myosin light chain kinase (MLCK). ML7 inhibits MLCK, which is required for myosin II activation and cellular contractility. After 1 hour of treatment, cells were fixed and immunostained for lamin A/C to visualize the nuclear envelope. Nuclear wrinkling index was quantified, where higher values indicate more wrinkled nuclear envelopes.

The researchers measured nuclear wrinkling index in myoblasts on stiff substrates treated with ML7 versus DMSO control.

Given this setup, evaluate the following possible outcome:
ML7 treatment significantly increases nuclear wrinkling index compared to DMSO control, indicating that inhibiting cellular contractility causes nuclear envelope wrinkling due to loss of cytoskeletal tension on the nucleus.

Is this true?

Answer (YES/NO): YES